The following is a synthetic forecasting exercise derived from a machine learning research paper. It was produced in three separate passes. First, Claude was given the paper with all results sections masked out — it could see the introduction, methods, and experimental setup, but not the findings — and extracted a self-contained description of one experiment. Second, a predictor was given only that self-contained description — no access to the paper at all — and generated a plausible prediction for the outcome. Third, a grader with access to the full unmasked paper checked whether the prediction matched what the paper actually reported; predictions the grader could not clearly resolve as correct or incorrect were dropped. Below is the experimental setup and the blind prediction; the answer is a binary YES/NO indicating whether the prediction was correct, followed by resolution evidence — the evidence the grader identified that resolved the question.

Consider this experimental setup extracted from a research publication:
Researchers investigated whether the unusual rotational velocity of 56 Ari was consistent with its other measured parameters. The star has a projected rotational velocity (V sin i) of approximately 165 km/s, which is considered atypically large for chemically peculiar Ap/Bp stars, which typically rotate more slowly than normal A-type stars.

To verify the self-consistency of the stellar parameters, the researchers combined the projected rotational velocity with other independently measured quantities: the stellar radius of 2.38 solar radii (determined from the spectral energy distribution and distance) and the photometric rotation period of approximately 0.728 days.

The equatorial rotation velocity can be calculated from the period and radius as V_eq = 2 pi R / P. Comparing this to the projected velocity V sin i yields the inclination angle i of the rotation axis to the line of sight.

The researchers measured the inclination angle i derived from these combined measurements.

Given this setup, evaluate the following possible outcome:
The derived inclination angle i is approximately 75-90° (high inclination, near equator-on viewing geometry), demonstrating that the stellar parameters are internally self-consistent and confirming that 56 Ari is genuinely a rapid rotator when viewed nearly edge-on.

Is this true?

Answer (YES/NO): YES